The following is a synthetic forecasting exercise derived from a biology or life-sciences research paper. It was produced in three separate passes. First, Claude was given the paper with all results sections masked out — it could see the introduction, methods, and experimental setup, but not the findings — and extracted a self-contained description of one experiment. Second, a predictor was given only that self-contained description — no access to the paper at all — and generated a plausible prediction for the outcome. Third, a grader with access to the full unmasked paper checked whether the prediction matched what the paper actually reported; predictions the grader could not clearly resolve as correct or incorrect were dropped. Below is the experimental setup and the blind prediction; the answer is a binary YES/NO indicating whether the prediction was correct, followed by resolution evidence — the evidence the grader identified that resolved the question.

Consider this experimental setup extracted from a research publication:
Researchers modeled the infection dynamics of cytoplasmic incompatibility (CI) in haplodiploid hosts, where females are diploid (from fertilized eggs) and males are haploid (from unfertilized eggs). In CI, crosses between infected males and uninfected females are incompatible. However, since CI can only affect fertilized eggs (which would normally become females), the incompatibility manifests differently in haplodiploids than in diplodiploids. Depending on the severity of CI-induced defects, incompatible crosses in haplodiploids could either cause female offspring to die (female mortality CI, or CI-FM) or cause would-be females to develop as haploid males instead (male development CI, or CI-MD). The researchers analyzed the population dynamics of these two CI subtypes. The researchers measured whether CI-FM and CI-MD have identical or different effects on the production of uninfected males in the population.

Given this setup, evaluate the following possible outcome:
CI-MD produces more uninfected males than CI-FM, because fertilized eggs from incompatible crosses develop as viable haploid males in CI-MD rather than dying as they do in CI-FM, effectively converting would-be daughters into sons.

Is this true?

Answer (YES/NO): YES